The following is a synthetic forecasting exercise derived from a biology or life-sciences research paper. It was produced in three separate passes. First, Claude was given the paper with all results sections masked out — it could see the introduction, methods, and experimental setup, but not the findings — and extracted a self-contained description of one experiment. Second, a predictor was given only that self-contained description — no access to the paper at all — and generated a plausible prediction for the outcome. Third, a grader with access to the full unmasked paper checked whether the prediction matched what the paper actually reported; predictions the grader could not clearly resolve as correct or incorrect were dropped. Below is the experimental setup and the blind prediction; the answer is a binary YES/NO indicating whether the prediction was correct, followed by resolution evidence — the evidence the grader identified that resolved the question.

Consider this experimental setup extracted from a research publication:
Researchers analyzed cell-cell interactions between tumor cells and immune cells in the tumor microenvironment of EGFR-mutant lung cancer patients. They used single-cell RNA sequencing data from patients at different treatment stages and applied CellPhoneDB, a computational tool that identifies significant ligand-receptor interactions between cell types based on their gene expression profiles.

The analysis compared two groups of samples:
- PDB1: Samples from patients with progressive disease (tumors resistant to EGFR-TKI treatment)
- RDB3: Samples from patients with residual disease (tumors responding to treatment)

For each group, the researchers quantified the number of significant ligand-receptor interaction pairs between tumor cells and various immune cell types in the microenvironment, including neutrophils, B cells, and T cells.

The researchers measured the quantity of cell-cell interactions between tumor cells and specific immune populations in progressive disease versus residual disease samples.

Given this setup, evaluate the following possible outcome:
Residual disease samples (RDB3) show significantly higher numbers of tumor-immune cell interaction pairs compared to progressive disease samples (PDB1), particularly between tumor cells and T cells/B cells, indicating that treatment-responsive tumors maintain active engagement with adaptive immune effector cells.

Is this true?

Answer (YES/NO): NO